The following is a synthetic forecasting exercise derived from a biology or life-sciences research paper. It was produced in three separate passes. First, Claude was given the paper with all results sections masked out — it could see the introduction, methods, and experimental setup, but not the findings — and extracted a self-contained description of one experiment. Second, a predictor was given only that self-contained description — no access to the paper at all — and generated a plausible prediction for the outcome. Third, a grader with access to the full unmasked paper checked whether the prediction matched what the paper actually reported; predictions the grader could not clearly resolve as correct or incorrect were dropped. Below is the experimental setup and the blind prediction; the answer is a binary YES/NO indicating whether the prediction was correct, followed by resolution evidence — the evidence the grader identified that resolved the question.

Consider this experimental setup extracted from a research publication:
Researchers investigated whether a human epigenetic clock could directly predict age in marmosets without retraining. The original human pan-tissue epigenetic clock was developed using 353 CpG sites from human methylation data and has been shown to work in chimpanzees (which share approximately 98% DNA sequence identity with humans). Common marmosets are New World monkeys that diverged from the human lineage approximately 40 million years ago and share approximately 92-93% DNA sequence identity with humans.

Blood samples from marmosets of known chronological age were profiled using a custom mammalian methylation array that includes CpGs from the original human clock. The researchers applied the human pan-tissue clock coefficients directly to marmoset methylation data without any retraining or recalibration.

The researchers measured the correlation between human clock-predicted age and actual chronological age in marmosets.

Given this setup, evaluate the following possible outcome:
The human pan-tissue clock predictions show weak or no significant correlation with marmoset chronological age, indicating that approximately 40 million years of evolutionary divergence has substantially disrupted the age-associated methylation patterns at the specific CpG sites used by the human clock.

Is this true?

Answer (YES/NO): YES